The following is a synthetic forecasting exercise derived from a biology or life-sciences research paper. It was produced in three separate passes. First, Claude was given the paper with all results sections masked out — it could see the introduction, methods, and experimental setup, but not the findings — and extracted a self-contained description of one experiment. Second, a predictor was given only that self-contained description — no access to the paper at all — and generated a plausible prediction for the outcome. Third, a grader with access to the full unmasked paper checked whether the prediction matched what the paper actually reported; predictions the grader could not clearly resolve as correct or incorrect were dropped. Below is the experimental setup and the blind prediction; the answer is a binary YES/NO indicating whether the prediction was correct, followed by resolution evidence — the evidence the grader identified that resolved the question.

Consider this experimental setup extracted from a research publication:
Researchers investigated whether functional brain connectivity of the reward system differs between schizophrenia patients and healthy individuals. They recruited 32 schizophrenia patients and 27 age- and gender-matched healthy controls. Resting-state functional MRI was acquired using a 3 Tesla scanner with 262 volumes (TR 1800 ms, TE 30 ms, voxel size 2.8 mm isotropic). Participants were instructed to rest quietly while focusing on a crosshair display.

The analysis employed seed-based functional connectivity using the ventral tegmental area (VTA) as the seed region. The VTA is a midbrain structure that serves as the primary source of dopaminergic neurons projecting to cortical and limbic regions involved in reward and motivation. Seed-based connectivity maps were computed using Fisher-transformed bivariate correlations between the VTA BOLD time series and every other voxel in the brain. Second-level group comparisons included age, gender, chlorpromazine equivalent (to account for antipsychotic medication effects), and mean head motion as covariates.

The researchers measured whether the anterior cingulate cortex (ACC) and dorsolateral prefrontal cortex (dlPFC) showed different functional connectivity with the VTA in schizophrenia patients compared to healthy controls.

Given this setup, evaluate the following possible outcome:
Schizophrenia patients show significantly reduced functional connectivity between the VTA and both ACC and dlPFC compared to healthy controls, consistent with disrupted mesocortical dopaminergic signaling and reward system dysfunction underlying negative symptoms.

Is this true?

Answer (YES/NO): YES